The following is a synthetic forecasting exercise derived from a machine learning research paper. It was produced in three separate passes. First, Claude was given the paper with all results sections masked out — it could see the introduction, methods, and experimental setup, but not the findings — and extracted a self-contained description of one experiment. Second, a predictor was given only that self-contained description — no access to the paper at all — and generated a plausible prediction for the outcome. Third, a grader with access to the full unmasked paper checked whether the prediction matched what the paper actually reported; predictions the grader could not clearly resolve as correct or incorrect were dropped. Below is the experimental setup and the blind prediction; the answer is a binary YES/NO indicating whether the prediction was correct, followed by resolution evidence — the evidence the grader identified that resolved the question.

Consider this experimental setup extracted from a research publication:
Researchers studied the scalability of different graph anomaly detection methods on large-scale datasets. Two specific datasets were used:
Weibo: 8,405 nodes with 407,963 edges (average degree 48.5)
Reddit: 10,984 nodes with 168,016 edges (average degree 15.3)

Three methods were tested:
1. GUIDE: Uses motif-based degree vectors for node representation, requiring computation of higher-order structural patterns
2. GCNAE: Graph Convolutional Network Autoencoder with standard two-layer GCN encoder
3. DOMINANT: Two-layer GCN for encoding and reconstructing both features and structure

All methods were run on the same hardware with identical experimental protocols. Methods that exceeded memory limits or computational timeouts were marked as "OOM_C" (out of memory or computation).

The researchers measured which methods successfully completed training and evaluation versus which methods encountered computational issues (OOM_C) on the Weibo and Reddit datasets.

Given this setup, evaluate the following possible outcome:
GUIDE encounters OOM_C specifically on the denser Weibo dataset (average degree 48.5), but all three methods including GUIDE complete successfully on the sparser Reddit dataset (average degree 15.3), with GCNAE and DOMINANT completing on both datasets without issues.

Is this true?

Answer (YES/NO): NO